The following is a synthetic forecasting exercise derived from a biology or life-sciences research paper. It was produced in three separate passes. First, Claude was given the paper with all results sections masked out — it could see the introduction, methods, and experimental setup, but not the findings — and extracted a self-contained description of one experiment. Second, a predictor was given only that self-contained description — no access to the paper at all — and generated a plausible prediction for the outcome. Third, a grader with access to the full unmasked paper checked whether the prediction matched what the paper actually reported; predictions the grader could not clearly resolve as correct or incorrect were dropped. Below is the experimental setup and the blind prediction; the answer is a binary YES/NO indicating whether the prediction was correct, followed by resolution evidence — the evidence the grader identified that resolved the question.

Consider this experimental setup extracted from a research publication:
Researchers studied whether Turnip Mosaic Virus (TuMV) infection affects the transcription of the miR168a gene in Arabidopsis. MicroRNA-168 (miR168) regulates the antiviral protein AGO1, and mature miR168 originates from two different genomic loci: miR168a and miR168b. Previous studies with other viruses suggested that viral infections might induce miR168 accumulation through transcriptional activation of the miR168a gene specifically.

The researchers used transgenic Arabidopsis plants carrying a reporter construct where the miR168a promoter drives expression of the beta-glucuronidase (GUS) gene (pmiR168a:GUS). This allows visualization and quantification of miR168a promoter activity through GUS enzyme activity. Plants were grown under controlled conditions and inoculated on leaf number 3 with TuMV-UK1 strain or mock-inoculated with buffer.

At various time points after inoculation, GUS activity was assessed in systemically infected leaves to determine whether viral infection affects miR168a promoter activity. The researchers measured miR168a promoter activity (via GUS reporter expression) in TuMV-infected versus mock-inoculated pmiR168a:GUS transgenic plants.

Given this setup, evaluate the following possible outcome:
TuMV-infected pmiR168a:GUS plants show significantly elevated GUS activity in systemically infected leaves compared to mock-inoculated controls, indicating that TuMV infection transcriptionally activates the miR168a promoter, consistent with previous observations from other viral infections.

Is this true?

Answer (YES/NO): NO